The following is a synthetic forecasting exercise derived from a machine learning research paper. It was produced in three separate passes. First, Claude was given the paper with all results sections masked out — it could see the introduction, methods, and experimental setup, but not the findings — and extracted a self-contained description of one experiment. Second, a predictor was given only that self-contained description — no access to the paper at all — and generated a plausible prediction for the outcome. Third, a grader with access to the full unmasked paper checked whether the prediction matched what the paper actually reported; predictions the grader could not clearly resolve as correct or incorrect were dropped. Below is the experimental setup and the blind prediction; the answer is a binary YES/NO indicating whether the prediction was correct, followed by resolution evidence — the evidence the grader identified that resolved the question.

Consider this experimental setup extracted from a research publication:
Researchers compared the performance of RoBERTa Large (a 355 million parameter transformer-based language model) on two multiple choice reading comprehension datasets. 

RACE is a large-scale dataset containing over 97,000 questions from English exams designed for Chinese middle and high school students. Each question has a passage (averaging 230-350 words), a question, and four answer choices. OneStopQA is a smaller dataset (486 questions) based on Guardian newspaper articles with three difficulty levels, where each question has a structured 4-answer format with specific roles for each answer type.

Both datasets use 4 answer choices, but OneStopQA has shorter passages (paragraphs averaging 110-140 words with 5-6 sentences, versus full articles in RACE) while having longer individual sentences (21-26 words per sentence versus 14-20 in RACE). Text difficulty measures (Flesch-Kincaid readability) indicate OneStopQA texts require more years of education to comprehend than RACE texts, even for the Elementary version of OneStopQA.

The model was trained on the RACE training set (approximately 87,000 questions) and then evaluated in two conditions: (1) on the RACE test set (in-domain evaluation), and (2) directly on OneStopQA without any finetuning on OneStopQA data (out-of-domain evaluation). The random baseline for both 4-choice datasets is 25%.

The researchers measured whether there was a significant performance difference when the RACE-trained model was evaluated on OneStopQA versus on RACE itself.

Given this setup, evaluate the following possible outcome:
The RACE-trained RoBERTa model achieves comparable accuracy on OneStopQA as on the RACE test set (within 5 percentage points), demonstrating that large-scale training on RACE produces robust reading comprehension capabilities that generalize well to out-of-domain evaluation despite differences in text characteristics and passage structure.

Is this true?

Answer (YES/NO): YES